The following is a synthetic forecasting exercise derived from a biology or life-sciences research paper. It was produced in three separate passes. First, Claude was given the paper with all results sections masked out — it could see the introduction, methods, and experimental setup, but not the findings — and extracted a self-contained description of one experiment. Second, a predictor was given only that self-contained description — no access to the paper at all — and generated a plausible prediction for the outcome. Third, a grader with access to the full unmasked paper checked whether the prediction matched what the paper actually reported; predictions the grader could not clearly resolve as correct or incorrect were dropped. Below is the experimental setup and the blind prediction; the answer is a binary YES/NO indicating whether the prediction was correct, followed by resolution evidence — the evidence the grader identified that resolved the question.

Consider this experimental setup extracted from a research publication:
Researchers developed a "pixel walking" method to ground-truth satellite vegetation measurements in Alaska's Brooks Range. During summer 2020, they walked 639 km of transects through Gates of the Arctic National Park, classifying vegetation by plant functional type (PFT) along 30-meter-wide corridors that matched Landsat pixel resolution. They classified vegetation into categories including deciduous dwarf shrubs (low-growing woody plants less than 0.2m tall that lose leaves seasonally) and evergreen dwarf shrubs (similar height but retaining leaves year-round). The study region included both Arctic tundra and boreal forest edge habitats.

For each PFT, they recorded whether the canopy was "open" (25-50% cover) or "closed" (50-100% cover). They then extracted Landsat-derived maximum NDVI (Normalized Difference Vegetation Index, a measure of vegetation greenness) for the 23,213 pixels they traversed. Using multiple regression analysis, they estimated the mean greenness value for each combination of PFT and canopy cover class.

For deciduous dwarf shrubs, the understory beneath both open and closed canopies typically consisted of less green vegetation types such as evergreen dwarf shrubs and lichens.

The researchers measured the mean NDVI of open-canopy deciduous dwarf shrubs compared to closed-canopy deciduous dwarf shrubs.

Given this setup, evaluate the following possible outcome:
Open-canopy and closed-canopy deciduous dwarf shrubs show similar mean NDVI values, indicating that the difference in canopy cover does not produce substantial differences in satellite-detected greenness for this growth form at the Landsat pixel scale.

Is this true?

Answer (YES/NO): NO